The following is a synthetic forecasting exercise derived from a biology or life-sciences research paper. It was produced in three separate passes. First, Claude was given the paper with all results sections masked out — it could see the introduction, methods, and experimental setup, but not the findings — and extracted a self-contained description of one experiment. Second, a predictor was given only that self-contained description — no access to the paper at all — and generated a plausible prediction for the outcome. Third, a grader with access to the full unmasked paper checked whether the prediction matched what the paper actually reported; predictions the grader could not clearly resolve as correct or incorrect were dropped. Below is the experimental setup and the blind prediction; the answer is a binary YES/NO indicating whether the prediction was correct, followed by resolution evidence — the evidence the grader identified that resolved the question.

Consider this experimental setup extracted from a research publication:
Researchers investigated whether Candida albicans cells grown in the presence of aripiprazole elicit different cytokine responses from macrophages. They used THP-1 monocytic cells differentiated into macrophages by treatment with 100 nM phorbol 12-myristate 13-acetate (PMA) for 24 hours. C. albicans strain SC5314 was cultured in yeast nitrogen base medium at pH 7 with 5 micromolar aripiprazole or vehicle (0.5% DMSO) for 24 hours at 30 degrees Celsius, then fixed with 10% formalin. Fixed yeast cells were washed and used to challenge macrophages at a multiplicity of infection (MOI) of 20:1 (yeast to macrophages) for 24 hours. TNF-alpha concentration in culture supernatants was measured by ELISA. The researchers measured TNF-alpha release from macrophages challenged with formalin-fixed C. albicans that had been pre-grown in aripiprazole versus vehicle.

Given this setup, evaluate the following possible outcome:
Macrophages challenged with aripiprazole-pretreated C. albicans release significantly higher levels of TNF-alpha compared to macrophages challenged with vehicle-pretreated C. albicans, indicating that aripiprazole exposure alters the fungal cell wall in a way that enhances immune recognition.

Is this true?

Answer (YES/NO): NO